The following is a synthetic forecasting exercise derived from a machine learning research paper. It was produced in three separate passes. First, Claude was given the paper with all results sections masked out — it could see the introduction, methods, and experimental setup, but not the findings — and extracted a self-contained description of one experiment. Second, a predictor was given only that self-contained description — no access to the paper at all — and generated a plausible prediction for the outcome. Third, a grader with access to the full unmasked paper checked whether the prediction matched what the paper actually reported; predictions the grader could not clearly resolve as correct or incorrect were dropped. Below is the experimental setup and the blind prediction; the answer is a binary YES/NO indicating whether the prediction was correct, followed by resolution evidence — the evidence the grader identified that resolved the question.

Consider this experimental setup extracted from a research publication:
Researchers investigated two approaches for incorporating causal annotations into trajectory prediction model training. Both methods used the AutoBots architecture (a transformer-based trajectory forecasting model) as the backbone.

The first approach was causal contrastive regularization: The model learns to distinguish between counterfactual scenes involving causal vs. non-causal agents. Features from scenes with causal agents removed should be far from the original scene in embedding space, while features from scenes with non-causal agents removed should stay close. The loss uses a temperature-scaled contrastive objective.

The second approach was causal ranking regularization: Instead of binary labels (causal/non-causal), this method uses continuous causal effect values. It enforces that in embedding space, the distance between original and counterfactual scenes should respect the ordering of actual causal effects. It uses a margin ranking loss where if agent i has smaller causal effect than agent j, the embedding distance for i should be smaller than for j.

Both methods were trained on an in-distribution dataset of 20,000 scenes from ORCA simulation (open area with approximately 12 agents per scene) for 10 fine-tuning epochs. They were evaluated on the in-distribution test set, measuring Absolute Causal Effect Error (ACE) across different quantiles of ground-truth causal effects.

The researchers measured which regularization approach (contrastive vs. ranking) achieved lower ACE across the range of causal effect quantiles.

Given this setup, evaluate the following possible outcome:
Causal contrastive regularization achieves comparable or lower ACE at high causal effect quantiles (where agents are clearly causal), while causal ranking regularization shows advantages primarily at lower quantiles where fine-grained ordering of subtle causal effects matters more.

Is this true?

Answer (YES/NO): NO